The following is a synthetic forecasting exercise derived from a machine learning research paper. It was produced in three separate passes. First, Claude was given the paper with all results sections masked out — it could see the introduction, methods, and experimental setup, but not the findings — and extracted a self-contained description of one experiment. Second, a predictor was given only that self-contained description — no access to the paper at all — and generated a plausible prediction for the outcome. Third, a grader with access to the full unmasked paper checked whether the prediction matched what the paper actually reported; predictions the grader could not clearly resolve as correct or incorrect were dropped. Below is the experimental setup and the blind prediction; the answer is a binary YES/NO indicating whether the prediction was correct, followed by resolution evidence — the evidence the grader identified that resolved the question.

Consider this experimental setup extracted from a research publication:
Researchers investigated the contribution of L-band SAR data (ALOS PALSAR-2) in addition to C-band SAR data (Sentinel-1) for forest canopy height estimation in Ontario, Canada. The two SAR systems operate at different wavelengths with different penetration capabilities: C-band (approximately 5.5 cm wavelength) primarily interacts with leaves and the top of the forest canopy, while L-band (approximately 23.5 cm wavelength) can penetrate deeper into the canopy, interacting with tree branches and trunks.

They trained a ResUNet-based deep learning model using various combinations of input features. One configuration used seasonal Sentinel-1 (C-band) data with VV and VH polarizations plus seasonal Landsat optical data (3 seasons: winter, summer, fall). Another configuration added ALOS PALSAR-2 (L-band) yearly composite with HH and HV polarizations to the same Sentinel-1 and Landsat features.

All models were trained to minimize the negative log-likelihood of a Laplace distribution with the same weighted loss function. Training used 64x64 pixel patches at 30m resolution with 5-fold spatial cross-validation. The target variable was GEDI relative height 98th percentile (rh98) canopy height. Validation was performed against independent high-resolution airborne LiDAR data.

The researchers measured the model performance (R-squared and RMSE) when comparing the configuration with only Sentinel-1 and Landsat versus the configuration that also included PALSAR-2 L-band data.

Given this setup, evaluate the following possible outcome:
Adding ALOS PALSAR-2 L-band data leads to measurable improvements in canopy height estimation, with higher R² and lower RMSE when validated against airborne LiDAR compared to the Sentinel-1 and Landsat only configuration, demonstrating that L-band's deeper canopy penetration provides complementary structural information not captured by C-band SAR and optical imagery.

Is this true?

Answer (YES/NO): NO